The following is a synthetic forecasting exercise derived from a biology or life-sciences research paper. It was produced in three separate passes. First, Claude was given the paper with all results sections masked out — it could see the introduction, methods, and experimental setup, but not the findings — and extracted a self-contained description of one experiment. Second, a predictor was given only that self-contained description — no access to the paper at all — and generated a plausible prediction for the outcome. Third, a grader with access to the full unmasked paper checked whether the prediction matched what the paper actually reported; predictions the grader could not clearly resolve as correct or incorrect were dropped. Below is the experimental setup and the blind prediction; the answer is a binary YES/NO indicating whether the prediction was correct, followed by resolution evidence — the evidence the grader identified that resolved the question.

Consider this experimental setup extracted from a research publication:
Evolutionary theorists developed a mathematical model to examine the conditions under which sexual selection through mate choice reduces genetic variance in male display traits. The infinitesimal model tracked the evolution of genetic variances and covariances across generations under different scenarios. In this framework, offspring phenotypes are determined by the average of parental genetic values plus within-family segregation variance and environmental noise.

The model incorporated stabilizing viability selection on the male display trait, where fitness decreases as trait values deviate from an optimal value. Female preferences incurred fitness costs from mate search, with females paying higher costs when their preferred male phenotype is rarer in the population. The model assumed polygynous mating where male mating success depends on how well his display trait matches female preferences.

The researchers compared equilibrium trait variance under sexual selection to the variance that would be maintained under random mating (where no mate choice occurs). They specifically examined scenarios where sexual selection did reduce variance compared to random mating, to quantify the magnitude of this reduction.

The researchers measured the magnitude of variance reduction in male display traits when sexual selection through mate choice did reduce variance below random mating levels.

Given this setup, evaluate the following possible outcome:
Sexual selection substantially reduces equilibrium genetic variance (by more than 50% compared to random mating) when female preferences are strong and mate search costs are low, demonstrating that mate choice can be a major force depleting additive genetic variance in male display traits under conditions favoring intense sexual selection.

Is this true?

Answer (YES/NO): NO